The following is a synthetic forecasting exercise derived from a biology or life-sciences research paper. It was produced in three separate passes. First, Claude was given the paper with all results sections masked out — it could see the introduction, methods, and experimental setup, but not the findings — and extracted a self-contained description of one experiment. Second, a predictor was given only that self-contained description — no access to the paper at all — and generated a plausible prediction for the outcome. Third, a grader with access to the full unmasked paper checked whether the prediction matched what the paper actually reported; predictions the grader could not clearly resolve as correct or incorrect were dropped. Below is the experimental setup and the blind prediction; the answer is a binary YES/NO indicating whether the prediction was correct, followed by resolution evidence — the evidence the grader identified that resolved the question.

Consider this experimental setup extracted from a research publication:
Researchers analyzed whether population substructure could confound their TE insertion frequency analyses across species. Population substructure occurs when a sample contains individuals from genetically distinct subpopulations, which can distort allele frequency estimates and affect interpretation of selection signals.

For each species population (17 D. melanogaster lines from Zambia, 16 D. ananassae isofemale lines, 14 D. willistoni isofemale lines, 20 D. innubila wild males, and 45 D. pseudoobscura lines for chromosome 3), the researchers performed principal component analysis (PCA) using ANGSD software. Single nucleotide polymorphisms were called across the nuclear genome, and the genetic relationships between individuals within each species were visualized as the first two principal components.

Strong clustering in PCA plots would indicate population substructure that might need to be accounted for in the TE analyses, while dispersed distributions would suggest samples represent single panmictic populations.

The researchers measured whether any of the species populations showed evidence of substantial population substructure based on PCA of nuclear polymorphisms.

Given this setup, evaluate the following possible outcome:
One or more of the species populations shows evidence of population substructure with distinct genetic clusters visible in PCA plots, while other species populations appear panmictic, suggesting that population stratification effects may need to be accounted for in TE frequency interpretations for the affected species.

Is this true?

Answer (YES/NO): YES